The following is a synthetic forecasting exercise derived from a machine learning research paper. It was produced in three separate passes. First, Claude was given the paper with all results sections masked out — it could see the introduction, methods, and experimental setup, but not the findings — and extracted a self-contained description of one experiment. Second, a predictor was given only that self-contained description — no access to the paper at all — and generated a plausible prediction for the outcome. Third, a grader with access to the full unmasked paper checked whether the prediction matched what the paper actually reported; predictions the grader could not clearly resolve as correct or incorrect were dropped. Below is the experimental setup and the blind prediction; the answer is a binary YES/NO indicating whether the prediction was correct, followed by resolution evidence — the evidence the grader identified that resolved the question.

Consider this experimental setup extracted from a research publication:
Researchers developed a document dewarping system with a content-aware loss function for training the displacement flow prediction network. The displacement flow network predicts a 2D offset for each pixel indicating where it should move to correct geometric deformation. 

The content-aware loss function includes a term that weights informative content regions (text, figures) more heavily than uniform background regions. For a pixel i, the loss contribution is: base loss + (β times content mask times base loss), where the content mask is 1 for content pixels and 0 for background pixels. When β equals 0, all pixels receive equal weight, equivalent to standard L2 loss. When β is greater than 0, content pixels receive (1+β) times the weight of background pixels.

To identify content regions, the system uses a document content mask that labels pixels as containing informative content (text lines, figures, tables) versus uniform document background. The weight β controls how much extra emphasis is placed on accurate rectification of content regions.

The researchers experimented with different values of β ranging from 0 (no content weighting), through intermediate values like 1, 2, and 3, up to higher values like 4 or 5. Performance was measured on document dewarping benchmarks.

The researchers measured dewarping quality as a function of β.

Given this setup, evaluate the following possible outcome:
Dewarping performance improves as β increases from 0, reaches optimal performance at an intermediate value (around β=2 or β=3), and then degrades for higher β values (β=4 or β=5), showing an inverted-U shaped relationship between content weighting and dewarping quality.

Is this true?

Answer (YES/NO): YES